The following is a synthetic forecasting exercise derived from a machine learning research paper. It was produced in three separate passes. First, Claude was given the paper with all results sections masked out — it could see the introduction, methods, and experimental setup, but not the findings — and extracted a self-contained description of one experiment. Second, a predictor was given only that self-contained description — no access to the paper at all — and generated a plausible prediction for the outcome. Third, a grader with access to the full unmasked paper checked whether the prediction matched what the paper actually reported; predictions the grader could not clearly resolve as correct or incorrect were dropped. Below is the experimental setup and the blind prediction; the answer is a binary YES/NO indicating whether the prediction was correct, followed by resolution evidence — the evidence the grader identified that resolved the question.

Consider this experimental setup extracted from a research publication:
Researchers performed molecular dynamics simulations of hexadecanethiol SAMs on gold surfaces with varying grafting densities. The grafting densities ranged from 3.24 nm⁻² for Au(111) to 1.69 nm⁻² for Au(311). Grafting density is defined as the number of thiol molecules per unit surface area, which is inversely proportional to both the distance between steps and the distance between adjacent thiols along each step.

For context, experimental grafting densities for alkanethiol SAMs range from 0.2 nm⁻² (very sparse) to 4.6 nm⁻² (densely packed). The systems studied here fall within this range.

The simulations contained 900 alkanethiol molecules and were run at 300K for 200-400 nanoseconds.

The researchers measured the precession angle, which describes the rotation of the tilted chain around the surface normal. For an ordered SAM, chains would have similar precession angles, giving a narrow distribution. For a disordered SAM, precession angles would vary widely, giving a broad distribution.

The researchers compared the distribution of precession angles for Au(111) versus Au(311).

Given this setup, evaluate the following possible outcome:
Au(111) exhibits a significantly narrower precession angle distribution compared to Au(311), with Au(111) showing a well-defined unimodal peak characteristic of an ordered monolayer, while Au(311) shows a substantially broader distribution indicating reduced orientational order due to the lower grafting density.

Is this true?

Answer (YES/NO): YES